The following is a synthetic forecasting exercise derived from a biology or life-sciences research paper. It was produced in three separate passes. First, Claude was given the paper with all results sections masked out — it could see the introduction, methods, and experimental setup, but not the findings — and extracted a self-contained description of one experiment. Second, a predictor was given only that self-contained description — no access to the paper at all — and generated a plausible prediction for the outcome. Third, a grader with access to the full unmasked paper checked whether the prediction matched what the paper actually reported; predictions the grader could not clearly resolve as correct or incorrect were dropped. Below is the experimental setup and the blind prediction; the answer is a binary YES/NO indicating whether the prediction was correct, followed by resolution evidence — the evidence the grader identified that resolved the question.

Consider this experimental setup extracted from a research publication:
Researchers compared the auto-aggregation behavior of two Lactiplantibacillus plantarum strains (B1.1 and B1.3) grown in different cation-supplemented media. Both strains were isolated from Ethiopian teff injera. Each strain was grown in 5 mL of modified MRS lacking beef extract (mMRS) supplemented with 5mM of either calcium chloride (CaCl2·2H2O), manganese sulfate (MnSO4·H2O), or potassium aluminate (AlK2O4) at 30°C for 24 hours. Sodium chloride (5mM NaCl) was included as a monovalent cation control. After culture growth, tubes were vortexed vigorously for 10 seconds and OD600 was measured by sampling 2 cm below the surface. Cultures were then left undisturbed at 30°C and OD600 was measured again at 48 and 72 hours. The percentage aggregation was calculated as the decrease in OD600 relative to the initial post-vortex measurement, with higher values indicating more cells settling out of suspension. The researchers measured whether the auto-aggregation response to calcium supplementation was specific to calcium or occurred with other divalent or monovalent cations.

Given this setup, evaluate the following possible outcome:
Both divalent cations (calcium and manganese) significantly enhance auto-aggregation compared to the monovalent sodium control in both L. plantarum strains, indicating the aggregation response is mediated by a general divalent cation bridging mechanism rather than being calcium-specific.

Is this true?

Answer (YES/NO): NO